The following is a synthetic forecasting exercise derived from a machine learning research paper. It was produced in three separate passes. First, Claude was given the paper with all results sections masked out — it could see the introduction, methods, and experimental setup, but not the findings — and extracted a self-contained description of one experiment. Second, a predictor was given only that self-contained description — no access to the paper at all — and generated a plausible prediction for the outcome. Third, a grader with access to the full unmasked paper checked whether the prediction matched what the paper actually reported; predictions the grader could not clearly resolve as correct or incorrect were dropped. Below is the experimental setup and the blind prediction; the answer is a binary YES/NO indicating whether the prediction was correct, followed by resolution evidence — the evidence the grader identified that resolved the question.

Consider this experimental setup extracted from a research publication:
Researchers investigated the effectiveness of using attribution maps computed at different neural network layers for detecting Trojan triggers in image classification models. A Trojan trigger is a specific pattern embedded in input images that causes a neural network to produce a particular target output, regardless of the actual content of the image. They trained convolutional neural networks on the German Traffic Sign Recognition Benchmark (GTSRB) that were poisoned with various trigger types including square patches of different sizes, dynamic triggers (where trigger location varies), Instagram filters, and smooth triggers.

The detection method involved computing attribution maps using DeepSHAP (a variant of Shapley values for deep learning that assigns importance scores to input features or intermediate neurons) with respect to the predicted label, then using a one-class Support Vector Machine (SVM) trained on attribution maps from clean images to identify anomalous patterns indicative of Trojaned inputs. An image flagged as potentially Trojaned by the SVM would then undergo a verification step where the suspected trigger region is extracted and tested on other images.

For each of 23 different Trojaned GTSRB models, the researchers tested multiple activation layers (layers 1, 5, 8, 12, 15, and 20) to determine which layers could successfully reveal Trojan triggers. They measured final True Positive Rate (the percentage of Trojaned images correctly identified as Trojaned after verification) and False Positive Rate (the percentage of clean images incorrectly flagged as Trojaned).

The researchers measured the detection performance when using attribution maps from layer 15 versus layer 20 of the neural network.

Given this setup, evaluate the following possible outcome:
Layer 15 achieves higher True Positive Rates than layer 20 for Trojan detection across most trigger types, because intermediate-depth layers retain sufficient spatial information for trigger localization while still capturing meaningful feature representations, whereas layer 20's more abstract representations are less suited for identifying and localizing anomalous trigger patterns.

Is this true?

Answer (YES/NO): YES